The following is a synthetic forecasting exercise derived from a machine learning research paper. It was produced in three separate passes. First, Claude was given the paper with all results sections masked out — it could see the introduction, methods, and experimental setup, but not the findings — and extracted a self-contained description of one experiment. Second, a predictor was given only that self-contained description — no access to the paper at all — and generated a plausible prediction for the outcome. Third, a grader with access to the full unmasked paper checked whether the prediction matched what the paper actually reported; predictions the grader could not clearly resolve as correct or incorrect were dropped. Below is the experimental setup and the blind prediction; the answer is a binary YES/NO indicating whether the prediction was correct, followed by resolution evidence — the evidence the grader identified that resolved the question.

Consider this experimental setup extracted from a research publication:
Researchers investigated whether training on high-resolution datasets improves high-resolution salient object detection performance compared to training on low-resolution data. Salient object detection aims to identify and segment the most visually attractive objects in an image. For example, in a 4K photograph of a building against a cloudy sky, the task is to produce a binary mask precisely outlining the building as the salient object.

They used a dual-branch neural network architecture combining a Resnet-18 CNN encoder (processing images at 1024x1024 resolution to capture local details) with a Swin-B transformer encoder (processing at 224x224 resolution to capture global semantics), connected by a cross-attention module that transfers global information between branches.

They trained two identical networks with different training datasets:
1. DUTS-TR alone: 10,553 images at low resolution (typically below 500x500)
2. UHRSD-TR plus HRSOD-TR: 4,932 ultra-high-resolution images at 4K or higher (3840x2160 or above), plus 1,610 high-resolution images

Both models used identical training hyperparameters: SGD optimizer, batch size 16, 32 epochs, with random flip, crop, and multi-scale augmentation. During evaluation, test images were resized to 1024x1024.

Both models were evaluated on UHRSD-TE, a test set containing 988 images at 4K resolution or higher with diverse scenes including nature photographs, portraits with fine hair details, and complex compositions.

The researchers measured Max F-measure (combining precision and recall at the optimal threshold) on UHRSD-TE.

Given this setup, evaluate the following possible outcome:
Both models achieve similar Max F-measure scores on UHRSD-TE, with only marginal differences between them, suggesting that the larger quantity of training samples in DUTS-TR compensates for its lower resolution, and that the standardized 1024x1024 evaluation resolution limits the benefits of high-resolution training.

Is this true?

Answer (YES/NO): NO